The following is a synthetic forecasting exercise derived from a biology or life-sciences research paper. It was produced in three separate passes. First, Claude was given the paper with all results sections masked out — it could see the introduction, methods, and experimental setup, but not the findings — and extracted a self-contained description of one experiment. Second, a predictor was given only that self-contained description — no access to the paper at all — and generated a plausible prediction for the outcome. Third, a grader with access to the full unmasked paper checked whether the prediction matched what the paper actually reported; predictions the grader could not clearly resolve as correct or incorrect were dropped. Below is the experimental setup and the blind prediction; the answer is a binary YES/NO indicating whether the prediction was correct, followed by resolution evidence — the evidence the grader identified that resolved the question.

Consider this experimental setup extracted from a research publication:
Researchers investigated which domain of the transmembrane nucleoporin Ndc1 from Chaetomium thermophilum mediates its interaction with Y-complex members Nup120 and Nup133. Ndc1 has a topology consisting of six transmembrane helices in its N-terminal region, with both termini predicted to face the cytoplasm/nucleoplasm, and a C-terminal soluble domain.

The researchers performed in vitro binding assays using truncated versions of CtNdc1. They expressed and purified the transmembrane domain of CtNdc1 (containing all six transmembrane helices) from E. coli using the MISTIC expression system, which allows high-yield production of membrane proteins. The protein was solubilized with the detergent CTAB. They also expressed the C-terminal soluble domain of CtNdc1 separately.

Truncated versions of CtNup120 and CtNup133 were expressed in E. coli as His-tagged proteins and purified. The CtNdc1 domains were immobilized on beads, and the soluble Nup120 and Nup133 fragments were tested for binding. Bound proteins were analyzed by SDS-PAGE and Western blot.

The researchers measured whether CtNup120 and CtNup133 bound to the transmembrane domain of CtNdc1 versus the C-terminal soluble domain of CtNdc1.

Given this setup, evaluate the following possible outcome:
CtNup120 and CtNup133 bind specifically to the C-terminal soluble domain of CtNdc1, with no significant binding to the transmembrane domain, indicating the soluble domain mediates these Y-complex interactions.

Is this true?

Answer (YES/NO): NO